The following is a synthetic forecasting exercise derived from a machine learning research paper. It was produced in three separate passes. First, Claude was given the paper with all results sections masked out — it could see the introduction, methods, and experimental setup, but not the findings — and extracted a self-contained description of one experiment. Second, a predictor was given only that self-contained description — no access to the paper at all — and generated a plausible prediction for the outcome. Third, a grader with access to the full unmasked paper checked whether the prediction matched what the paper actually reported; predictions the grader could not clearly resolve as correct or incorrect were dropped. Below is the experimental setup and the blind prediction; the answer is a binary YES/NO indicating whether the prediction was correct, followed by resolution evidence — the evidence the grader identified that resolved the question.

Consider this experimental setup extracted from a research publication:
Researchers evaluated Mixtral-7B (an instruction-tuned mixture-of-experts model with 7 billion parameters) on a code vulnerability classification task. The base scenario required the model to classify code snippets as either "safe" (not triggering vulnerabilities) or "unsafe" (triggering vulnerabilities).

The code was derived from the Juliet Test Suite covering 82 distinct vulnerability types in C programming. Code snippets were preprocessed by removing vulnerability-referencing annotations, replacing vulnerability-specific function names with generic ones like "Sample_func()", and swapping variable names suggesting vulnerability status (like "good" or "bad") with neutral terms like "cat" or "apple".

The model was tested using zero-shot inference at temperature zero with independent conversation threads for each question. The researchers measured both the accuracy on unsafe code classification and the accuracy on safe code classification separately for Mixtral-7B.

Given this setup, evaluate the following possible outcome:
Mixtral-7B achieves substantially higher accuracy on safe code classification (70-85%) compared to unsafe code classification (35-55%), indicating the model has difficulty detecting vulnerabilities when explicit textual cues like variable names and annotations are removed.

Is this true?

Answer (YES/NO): NO